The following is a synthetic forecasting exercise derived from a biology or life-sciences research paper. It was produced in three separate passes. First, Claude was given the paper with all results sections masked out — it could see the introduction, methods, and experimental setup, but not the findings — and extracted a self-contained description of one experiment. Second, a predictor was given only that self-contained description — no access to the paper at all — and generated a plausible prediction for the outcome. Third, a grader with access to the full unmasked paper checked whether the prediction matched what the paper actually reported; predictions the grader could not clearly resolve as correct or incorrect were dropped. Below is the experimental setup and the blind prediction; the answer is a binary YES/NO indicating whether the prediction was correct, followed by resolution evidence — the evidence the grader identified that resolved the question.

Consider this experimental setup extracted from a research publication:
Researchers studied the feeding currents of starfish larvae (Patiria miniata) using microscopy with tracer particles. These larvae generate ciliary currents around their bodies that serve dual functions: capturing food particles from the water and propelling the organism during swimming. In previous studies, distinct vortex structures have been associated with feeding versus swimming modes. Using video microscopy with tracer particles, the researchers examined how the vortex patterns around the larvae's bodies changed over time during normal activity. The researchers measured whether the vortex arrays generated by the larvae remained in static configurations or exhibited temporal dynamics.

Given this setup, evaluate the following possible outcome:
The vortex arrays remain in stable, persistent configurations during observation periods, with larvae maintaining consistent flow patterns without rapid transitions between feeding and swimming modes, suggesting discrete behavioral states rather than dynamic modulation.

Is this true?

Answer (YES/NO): NO